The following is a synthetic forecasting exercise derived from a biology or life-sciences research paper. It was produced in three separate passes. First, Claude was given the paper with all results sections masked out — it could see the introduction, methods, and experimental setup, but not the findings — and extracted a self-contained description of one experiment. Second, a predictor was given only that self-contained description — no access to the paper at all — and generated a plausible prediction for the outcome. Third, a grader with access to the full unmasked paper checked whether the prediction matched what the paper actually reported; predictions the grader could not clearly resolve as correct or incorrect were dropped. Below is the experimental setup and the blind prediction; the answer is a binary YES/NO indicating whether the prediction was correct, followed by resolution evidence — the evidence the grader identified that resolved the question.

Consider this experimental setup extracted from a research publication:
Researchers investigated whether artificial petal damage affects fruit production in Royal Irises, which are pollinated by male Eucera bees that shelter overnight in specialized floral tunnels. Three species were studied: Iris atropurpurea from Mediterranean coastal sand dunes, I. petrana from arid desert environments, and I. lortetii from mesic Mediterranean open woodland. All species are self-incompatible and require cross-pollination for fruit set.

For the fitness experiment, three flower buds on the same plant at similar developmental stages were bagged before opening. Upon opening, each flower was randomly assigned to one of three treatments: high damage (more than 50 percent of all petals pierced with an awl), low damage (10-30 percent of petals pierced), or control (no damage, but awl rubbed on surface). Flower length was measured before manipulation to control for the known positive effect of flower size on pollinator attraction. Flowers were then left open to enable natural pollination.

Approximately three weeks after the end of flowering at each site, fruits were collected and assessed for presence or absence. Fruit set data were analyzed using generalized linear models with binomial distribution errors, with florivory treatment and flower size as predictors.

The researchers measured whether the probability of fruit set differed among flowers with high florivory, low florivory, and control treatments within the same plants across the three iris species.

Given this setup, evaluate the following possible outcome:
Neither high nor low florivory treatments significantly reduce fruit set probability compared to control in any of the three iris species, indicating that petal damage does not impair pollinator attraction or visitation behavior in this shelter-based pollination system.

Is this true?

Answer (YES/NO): YES